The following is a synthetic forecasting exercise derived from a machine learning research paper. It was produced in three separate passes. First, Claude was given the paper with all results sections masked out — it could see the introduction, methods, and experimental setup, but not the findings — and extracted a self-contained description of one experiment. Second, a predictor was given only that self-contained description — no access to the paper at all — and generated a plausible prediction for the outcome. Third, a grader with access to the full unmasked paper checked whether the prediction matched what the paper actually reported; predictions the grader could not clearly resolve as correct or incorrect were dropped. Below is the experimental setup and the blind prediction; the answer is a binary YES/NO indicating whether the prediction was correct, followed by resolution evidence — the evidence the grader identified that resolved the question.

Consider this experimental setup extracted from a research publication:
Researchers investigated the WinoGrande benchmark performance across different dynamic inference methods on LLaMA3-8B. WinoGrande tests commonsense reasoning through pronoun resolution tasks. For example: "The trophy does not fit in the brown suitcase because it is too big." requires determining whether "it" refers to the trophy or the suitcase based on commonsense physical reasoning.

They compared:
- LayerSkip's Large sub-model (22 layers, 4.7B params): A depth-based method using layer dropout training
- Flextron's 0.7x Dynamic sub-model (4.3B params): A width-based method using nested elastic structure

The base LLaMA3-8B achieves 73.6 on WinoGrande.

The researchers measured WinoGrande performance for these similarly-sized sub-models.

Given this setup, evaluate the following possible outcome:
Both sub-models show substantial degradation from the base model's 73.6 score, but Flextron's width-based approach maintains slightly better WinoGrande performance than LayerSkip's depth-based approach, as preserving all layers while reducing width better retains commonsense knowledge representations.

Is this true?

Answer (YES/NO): NO